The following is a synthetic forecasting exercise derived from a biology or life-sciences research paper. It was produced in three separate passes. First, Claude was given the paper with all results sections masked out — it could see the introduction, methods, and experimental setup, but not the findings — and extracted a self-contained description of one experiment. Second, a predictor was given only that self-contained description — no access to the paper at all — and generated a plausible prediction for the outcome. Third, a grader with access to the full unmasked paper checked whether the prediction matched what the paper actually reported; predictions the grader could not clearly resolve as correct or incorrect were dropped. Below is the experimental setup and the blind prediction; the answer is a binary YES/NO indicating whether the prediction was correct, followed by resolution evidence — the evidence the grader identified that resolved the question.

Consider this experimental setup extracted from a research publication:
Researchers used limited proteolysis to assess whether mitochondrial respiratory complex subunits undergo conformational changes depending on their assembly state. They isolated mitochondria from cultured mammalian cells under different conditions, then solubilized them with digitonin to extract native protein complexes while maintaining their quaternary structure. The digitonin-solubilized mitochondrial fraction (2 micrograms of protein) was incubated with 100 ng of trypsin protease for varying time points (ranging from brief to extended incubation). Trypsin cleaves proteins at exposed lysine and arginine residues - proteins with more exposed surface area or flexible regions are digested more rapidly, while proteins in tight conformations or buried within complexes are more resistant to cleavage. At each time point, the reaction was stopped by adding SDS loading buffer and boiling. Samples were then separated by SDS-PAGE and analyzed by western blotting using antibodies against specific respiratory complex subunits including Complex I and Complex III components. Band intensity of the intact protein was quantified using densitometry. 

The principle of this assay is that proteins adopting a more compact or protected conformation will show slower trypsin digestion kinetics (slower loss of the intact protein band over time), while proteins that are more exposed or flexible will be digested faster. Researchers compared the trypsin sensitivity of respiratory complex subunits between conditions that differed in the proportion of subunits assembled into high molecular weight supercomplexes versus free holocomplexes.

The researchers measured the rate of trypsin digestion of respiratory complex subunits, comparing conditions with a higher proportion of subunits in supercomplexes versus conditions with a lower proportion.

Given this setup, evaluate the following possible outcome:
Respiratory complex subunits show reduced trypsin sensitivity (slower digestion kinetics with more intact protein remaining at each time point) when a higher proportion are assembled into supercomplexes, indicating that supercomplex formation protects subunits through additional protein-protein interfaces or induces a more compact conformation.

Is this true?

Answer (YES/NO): NO